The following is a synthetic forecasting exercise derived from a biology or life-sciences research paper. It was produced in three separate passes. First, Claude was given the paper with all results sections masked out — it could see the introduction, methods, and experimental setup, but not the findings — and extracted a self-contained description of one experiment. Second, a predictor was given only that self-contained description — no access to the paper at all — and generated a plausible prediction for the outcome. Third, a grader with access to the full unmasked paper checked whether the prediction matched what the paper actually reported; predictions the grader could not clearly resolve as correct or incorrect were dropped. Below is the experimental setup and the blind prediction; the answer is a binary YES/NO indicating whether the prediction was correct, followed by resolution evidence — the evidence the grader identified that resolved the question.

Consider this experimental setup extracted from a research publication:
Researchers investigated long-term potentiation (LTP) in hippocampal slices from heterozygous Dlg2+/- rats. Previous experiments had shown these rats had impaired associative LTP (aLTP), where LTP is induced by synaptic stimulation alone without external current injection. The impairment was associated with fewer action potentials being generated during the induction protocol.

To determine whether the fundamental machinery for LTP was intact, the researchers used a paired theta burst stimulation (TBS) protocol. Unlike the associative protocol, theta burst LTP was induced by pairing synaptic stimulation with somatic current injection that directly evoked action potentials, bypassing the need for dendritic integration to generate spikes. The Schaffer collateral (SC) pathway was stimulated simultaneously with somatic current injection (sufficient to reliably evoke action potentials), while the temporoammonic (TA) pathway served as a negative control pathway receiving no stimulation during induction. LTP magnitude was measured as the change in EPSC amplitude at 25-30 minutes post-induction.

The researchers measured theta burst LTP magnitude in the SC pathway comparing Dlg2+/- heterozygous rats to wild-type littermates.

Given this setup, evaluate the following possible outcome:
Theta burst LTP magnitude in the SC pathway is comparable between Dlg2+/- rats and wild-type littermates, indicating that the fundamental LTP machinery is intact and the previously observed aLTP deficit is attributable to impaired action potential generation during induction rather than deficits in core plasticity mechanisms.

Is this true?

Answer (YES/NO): YES